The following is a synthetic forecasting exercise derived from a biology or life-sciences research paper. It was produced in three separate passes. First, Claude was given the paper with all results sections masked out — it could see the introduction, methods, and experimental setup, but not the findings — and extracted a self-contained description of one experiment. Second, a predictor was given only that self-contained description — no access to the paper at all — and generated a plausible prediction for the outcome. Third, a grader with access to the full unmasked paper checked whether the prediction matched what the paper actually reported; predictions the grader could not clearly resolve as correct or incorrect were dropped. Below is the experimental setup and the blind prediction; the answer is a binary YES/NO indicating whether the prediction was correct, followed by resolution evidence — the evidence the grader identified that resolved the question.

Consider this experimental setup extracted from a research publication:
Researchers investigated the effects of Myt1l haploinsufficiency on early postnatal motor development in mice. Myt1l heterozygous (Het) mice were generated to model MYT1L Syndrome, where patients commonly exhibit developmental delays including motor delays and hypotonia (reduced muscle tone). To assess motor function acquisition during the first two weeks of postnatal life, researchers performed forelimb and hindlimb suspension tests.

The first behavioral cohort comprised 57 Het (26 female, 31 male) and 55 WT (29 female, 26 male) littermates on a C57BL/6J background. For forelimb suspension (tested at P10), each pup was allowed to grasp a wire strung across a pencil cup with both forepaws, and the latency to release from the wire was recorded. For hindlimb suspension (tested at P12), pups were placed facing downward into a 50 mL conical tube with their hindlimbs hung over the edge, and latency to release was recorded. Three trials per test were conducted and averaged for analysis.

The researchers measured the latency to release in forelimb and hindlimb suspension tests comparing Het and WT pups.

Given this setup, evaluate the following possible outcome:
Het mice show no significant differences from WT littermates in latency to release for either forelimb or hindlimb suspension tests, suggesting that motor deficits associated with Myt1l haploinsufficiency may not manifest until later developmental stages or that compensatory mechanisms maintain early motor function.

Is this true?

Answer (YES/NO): NO